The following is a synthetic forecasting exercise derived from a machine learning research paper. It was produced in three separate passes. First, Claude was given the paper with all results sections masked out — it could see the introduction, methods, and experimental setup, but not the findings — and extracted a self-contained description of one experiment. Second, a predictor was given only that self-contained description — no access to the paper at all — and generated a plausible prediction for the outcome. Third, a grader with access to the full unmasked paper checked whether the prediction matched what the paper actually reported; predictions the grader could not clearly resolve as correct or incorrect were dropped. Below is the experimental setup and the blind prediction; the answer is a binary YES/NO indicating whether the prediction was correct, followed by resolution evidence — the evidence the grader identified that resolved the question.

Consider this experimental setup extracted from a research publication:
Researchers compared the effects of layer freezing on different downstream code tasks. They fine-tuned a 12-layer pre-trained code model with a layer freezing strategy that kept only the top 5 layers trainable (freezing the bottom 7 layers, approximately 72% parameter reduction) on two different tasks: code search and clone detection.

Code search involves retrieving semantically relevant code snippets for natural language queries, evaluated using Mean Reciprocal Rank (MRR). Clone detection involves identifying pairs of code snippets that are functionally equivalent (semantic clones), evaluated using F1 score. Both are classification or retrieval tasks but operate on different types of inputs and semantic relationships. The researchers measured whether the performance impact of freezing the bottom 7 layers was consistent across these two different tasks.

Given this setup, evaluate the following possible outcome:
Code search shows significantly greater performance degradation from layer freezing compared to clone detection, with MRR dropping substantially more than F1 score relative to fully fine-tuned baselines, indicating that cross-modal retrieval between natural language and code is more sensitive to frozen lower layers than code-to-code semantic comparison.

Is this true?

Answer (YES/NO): NO